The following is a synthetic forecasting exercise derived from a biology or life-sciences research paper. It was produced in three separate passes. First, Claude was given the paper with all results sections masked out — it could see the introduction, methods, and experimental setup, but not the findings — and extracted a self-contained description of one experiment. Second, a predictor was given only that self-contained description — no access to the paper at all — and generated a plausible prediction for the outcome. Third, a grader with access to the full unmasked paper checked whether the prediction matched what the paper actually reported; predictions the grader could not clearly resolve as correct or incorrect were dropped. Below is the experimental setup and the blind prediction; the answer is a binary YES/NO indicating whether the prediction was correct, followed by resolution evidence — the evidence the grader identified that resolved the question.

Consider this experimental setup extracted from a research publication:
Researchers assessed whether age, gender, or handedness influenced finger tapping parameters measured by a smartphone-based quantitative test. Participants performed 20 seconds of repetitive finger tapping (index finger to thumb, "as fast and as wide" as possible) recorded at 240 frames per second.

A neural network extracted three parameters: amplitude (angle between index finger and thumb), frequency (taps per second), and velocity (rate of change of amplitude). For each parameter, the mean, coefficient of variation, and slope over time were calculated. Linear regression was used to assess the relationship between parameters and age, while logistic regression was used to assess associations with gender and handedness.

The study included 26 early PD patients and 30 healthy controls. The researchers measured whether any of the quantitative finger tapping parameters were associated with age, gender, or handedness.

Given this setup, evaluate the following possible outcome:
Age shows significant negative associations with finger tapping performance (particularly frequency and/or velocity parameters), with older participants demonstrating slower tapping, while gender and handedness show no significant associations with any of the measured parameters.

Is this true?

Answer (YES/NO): NO